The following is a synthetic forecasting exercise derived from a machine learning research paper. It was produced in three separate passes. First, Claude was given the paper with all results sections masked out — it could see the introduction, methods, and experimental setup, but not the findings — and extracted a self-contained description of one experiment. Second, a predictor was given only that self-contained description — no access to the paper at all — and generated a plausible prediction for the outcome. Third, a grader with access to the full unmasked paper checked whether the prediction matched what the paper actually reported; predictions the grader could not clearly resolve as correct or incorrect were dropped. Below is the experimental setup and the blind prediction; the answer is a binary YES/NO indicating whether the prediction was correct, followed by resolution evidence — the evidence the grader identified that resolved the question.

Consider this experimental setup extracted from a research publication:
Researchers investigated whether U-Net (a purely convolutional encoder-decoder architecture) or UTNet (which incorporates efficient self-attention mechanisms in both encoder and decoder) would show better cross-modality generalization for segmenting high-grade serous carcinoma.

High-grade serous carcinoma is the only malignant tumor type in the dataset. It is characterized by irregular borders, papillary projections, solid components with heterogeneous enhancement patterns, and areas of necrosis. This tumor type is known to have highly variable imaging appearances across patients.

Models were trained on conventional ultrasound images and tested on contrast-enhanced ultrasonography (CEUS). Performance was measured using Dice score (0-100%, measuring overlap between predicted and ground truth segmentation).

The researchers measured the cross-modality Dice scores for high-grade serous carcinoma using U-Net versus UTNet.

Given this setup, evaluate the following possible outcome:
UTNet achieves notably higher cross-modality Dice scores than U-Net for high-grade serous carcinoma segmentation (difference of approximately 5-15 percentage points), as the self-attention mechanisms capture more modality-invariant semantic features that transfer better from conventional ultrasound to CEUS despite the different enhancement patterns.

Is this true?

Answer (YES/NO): NO